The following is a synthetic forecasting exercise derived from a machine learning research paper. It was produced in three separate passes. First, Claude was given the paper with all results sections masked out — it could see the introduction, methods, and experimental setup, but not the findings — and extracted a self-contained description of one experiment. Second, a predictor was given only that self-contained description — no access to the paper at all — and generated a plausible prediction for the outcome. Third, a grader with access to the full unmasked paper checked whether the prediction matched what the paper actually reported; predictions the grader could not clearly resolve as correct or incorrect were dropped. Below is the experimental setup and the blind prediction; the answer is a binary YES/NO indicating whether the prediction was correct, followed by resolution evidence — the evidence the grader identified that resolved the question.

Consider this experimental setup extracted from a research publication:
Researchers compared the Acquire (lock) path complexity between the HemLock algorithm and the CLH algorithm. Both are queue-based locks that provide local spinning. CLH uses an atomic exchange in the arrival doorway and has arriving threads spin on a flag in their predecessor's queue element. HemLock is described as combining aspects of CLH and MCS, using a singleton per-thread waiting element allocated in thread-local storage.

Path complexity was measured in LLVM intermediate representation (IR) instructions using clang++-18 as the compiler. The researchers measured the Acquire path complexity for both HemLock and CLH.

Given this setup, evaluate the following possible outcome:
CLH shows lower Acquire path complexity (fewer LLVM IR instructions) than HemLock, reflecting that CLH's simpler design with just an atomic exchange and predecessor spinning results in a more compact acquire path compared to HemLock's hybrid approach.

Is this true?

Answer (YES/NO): YES